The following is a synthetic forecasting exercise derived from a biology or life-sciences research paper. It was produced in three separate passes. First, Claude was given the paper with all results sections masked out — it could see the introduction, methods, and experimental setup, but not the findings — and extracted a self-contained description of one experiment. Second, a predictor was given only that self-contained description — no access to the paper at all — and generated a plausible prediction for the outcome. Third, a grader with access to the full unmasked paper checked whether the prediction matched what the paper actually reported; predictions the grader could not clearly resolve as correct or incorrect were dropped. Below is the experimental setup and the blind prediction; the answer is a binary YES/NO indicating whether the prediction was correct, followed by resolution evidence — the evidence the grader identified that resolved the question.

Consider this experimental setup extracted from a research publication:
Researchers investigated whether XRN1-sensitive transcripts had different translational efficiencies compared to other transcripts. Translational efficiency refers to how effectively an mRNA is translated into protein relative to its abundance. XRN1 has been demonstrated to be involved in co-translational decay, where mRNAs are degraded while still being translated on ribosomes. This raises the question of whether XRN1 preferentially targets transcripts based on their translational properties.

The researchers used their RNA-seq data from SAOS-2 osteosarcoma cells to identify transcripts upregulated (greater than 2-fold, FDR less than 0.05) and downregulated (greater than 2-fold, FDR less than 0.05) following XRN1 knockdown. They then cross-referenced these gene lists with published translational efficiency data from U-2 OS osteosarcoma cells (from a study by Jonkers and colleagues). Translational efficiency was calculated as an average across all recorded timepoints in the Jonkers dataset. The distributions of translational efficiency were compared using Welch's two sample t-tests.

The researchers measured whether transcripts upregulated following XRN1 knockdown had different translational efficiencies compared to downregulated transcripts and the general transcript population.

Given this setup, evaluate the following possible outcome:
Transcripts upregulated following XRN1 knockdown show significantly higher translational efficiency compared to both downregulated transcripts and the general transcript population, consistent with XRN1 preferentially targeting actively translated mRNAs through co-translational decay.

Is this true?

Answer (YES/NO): NO